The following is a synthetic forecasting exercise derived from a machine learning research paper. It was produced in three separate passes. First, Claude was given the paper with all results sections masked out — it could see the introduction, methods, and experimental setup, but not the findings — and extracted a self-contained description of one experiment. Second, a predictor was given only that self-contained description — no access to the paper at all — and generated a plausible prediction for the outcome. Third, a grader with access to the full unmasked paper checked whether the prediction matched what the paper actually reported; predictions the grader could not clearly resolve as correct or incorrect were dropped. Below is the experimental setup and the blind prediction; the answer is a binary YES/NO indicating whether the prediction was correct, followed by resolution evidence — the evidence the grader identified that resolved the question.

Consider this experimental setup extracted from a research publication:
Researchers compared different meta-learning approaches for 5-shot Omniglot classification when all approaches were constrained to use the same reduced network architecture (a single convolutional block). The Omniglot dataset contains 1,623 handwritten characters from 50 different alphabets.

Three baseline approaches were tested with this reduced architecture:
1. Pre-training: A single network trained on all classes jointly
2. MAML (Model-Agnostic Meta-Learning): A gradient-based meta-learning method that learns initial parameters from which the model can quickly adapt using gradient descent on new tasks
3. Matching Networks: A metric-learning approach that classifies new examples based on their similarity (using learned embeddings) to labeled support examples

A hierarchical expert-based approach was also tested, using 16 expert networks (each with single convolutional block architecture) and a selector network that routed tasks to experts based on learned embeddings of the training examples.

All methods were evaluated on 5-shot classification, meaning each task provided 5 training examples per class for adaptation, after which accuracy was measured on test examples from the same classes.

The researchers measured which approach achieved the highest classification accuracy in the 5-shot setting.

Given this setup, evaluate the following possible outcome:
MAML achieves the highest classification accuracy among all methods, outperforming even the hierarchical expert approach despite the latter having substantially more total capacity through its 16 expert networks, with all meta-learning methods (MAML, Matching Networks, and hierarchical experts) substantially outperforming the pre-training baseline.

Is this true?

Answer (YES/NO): NO